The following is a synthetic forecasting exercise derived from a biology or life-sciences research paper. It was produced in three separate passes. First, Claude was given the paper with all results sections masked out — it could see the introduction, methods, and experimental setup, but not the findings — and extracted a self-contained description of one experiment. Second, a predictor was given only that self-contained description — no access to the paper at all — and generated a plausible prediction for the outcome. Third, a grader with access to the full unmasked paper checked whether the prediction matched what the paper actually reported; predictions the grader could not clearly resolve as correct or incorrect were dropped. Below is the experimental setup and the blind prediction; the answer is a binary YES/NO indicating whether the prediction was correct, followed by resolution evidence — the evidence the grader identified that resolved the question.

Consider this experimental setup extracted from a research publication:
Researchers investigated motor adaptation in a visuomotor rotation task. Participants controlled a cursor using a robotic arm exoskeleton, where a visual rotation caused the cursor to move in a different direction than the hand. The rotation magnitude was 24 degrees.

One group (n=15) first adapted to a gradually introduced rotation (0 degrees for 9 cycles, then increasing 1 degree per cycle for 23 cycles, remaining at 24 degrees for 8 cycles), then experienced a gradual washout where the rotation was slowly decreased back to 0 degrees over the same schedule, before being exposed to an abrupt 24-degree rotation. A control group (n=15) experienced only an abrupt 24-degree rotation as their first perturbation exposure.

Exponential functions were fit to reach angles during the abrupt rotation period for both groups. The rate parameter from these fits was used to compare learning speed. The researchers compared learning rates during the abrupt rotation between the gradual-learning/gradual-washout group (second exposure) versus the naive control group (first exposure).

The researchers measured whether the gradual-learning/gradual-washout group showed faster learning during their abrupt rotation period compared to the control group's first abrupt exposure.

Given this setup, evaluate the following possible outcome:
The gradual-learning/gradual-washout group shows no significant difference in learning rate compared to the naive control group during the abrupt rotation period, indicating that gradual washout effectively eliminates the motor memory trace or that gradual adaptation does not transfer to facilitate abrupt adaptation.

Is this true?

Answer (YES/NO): NO